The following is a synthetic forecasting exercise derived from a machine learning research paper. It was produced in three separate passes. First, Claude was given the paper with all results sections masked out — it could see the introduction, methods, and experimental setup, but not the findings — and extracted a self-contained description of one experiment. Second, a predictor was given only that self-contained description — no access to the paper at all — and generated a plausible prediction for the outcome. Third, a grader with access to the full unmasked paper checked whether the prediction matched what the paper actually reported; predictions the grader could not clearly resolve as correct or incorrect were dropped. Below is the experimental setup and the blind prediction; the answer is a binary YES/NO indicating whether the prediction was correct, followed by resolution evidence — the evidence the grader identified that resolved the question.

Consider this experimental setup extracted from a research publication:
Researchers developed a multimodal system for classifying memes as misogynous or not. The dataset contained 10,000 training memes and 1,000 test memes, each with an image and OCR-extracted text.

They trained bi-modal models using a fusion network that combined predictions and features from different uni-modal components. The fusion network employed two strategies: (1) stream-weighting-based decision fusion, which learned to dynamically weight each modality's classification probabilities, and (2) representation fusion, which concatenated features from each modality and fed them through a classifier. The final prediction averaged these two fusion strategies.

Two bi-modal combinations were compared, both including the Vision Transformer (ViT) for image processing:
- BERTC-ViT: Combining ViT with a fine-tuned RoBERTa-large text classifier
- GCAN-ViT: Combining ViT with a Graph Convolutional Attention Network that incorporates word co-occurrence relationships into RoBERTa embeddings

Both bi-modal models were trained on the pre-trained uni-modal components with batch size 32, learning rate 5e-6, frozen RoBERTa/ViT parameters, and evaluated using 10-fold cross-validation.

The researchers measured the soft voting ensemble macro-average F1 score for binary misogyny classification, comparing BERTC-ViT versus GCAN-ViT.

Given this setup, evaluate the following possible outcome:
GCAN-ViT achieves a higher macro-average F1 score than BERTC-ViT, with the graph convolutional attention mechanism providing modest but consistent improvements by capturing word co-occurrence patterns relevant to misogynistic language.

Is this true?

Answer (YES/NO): YES